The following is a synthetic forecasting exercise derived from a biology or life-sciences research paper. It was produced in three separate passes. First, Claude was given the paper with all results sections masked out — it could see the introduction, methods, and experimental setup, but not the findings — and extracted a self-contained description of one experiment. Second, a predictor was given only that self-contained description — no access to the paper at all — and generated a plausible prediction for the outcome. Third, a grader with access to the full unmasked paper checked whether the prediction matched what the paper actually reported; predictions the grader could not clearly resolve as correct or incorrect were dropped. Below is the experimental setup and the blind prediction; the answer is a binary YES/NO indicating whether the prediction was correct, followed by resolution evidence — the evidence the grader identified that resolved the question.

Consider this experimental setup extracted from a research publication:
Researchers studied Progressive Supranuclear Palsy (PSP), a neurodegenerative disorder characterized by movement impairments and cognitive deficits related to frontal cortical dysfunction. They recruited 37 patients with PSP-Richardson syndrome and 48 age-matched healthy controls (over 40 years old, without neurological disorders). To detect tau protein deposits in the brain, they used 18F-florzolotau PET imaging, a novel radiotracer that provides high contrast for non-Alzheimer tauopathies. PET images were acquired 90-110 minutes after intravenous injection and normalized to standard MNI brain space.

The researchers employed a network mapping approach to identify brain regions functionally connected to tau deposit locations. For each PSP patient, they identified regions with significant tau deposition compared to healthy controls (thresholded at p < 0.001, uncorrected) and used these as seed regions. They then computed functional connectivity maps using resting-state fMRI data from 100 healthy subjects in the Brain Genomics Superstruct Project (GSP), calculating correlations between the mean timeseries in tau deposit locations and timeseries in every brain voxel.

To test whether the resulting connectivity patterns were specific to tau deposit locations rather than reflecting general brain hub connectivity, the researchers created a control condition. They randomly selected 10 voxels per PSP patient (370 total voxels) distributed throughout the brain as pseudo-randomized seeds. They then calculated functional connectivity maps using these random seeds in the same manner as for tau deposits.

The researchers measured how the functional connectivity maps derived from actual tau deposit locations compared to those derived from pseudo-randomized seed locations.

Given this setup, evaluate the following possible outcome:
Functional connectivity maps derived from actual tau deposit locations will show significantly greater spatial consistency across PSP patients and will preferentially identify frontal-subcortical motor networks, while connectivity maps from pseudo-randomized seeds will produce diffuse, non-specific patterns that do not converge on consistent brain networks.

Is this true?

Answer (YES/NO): NO